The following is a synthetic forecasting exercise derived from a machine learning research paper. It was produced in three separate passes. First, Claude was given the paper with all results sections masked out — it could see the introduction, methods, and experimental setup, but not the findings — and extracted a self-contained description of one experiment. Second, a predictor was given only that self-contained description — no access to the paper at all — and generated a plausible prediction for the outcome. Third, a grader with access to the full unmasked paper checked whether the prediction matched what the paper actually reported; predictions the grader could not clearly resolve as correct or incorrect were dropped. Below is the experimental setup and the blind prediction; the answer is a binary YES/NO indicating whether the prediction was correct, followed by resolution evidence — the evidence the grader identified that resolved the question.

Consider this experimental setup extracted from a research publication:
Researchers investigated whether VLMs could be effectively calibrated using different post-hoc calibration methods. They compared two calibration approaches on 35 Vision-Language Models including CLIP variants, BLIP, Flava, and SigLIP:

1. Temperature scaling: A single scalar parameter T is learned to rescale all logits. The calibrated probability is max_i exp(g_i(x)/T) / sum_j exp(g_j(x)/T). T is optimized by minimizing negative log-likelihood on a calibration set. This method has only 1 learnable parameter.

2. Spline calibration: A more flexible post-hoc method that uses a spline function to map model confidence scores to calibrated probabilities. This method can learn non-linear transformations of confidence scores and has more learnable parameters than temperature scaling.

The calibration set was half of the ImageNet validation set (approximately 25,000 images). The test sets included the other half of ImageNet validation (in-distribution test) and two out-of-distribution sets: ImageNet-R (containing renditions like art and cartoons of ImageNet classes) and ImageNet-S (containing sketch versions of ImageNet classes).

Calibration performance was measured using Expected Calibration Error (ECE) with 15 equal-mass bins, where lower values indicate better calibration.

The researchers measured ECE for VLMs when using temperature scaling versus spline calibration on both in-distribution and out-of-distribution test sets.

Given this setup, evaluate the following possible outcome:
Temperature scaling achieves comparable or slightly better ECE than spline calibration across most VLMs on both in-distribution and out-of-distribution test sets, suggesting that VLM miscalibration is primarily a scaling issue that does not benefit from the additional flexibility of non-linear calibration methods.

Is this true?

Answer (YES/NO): YES